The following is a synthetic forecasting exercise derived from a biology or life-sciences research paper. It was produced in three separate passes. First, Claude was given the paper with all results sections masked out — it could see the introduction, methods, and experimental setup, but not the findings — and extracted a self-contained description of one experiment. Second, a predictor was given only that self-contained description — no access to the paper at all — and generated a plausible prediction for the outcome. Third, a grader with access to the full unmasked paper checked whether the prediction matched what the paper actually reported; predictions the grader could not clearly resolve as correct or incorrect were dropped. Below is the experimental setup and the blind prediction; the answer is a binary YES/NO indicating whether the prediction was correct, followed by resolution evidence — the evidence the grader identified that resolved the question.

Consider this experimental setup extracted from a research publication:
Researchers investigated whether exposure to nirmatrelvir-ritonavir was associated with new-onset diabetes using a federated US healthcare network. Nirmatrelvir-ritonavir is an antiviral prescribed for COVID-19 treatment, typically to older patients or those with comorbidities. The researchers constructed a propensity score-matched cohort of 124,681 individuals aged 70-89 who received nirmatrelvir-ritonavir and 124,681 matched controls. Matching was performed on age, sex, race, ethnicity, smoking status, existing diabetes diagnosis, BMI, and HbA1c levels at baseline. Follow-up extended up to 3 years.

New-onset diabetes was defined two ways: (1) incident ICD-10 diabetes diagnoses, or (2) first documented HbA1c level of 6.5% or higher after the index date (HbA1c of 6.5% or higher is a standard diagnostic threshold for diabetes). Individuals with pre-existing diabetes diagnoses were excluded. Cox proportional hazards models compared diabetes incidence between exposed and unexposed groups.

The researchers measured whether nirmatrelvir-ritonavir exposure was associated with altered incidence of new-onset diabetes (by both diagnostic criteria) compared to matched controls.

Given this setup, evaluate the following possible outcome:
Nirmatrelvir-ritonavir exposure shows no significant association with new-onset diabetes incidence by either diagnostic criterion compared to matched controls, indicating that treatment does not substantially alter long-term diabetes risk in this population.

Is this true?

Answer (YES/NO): NO